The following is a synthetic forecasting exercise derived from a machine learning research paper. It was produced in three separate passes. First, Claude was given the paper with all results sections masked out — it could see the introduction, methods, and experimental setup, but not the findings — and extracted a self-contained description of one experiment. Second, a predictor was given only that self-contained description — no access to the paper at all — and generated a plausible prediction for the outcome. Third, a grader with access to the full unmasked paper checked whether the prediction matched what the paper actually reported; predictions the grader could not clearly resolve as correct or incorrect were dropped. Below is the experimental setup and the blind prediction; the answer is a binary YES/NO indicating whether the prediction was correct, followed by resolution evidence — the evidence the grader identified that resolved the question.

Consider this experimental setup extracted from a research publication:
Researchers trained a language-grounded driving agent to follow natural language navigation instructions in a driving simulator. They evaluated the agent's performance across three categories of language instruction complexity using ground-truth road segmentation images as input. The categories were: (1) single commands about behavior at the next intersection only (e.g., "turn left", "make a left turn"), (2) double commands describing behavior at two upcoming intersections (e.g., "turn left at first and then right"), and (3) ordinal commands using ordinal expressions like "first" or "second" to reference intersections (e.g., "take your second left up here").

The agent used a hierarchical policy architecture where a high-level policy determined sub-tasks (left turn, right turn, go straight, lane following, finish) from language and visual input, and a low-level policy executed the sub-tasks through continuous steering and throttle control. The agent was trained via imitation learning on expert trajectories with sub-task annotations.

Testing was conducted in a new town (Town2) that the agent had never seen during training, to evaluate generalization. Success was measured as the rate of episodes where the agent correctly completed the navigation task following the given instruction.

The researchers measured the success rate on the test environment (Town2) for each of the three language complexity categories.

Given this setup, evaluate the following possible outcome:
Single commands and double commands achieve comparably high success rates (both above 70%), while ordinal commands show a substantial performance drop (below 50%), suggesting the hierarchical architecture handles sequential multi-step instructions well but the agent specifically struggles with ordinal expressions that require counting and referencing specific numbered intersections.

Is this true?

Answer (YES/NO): NO